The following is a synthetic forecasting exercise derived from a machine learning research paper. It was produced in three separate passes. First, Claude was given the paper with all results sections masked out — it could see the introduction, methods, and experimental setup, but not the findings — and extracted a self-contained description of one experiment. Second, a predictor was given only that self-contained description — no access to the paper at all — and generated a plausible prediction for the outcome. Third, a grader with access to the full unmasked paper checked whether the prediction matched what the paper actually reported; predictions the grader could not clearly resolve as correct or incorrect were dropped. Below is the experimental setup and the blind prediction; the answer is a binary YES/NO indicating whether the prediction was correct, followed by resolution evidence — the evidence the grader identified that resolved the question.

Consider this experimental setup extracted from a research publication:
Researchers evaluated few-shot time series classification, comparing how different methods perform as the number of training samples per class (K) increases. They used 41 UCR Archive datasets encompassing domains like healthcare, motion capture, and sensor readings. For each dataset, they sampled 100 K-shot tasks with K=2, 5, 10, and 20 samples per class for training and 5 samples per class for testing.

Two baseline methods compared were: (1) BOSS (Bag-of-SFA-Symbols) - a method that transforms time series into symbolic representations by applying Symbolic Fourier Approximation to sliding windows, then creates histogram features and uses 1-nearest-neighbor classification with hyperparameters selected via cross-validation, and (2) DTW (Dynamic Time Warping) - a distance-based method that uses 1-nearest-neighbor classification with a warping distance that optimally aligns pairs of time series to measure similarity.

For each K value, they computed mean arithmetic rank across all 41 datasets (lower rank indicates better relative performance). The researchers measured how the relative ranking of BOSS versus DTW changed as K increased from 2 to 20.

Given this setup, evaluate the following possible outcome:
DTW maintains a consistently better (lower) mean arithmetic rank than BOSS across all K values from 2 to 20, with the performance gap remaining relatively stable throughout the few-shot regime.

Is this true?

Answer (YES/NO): NO